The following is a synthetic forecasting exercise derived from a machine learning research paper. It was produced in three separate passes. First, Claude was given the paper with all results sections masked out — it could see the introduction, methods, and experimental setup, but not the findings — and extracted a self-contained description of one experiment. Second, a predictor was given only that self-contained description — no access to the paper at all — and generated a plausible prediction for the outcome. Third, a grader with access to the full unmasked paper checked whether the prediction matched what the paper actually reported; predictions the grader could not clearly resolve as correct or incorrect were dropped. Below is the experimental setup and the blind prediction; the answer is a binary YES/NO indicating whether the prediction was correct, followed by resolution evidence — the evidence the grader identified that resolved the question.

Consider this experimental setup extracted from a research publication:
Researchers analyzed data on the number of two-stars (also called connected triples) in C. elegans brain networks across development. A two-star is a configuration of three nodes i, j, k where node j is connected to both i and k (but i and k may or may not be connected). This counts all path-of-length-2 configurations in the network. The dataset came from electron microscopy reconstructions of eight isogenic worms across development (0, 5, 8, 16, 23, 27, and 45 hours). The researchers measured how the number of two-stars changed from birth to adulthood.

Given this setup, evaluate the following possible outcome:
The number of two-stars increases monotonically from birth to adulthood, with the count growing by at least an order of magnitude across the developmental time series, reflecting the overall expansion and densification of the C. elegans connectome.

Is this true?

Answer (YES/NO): NO